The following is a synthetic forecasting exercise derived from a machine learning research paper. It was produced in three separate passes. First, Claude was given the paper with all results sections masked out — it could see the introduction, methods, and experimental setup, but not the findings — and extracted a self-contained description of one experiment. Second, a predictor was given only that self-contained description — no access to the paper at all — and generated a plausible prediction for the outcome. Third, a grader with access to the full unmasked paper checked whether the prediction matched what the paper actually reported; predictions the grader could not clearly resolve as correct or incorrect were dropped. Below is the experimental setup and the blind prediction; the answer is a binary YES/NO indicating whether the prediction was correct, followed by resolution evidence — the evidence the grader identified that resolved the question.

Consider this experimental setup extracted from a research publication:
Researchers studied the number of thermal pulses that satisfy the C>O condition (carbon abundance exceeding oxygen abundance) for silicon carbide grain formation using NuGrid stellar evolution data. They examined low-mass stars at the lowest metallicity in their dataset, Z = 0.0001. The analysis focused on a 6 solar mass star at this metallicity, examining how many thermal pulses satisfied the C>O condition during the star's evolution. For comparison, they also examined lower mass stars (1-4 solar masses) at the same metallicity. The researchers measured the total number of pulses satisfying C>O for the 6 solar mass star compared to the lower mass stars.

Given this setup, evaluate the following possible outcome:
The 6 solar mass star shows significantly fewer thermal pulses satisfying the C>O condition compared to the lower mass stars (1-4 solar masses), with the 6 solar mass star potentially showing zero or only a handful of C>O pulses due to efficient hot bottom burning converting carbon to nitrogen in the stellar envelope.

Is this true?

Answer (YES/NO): NO